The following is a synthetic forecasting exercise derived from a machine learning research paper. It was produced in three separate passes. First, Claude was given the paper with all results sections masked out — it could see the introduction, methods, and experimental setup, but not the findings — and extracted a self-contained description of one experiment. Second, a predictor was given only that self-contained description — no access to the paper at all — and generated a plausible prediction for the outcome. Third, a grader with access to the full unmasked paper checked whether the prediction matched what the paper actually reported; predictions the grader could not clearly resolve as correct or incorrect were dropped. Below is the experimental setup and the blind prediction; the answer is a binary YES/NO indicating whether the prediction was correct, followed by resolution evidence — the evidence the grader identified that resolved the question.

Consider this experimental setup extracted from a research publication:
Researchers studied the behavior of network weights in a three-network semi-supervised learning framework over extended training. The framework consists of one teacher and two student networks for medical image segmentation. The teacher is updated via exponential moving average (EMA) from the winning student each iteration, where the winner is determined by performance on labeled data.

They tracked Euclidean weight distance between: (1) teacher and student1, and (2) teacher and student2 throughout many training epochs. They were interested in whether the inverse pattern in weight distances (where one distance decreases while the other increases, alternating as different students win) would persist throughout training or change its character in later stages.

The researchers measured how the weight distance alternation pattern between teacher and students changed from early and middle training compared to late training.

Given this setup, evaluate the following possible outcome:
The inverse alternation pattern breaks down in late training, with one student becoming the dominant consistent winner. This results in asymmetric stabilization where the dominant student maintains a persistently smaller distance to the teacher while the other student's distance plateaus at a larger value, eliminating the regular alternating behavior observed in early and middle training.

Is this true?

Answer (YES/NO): NO